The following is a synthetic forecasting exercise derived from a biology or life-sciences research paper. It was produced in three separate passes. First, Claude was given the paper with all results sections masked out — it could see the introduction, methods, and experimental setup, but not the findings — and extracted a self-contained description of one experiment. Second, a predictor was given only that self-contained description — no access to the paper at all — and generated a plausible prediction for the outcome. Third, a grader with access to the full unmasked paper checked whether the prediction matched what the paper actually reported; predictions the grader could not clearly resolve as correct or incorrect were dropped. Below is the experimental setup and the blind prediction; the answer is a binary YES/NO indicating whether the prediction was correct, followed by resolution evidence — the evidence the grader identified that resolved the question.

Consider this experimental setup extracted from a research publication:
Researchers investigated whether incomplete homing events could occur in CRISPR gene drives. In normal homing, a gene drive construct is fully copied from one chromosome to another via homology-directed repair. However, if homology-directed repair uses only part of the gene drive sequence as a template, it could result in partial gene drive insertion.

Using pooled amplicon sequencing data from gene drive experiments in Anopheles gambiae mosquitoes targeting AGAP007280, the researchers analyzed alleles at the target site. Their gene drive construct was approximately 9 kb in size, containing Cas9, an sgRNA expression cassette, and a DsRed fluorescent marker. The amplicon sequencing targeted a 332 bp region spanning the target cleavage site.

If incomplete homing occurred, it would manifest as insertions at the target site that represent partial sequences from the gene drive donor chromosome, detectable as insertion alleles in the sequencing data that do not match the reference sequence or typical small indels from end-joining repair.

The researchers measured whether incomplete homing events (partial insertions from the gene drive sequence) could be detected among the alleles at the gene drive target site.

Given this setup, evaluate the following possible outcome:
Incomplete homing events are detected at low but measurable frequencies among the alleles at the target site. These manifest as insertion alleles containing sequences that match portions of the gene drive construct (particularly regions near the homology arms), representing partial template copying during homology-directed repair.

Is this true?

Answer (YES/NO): YES